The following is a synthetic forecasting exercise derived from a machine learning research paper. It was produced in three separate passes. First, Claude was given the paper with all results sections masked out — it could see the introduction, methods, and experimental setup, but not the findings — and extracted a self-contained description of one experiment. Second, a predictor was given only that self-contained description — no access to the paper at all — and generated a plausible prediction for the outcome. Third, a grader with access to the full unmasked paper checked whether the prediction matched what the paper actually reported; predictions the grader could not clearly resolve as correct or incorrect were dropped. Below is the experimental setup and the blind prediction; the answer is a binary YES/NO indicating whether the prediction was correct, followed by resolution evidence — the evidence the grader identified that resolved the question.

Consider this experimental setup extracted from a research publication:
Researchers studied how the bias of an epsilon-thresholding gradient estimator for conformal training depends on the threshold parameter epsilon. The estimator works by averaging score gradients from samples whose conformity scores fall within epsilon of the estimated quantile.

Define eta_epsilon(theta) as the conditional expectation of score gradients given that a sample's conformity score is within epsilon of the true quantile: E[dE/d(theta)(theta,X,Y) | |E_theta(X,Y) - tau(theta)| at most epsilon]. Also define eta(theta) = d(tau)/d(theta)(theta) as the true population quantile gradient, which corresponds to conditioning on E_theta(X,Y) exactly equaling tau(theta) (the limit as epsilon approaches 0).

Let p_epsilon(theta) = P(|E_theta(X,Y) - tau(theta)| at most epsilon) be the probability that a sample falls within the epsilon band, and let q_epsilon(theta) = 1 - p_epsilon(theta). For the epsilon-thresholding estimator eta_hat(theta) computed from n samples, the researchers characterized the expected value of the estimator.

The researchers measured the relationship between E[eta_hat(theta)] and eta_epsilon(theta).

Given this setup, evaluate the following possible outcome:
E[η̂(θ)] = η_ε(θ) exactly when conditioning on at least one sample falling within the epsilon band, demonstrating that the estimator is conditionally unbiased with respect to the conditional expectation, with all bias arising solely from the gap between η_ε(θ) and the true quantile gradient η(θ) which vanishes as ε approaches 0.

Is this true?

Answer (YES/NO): NO